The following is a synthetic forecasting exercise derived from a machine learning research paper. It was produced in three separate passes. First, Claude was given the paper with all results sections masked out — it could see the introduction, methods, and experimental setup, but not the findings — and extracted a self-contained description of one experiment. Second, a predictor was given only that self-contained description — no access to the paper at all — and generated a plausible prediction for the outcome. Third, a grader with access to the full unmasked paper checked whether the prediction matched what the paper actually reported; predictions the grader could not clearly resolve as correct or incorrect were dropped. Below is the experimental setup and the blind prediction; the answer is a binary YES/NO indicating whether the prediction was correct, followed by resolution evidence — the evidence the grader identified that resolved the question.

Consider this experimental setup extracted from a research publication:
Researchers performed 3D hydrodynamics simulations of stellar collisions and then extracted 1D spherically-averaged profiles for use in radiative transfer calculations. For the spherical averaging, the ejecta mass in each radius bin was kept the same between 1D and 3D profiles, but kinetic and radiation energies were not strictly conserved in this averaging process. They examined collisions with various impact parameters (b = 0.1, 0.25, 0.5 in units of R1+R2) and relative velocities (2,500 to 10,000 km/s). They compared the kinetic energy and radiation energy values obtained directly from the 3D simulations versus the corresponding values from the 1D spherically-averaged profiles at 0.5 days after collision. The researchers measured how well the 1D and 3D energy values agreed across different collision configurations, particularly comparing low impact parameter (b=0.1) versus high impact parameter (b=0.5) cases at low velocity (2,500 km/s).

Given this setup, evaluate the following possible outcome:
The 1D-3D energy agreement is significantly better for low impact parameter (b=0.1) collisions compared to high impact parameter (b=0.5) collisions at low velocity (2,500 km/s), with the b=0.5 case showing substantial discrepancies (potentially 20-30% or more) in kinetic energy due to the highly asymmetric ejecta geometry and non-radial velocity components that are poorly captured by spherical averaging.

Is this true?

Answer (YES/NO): YES